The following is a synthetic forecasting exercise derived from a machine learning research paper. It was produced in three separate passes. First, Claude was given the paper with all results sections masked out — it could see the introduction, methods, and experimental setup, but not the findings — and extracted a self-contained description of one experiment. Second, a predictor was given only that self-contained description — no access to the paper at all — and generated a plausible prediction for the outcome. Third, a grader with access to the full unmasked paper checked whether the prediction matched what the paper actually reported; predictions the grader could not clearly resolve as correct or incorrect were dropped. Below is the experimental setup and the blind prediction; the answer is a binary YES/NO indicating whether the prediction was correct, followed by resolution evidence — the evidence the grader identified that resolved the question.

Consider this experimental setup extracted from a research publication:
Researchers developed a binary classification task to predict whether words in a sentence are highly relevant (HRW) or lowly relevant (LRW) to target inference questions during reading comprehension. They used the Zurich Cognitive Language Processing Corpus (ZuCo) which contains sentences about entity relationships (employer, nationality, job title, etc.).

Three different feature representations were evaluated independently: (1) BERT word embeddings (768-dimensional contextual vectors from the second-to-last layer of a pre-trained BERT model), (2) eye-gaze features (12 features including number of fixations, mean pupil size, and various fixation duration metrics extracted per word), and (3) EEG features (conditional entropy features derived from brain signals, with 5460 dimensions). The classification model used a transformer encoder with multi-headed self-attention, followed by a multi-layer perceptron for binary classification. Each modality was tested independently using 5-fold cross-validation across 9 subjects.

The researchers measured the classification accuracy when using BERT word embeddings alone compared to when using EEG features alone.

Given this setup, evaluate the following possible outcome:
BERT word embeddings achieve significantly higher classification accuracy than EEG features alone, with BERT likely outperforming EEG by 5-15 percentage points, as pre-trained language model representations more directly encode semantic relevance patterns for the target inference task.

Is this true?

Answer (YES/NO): NO